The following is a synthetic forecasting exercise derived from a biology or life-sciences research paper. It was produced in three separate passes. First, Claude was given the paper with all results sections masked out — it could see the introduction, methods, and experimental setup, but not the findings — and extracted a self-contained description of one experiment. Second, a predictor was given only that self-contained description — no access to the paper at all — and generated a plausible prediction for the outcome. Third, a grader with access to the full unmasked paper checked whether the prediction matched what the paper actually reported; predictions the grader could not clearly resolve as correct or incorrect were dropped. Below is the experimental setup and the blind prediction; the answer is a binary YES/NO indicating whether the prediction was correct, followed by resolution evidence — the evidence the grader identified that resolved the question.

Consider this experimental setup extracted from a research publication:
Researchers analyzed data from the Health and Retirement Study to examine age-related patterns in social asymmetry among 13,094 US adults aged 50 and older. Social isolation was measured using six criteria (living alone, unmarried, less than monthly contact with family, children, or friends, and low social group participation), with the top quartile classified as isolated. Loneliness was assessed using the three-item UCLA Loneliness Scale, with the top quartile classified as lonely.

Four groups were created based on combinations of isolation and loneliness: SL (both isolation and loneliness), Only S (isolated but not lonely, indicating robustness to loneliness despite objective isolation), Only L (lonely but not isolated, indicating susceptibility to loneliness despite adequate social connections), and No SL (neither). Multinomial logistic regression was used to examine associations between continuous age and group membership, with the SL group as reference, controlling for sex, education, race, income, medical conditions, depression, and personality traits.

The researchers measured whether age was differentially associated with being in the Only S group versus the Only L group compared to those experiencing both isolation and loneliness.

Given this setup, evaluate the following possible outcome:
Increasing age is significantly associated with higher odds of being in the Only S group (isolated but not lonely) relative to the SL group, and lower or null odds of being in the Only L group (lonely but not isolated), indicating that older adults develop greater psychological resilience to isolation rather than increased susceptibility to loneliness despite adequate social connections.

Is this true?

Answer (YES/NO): YES